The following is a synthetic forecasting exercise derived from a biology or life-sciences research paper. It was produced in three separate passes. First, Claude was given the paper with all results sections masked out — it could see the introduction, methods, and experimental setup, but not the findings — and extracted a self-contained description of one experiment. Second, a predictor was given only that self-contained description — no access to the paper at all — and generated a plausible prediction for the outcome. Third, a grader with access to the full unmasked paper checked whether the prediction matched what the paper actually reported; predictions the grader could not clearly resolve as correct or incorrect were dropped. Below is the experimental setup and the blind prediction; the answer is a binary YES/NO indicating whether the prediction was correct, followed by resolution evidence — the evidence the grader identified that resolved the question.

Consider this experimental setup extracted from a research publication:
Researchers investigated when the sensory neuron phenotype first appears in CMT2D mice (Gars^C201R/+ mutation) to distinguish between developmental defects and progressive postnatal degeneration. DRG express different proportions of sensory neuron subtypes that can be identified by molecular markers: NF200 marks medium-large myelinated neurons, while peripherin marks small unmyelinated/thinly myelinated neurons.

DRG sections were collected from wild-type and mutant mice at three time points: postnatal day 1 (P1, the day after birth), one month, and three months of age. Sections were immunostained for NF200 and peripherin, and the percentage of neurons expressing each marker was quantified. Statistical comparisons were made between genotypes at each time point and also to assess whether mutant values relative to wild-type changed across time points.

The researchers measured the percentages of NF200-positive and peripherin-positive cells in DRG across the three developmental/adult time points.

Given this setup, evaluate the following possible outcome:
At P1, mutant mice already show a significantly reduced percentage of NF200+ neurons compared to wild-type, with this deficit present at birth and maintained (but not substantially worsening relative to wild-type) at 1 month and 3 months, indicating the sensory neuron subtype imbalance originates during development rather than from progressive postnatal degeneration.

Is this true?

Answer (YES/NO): YES